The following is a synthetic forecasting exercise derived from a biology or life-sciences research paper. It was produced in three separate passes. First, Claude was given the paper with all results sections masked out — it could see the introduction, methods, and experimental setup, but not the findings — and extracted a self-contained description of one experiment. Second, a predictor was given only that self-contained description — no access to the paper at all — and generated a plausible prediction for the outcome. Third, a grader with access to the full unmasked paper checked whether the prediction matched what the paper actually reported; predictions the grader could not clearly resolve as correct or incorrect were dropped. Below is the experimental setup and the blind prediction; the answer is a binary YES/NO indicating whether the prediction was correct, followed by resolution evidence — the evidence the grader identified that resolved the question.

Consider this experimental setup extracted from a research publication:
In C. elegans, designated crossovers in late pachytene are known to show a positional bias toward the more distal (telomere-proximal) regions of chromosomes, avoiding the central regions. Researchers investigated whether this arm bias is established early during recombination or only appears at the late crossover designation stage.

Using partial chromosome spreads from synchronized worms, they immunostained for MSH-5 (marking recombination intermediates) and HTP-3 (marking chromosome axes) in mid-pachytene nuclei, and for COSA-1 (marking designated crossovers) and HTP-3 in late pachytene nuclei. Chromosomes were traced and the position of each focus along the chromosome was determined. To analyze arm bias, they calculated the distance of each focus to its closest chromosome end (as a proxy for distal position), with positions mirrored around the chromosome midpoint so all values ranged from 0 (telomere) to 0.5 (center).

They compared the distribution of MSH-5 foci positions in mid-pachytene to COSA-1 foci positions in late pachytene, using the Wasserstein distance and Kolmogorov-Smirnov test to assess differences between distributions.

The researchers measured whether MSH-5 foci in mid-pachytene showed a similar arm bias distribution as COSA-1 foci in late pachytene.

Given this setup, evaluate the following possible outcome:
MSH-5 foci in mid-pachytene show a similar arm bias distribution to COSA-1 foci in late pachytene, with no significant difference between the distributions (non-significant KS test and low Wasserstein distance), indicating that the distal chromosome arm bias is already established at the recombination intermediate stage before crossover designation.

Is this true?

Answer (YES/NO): NO